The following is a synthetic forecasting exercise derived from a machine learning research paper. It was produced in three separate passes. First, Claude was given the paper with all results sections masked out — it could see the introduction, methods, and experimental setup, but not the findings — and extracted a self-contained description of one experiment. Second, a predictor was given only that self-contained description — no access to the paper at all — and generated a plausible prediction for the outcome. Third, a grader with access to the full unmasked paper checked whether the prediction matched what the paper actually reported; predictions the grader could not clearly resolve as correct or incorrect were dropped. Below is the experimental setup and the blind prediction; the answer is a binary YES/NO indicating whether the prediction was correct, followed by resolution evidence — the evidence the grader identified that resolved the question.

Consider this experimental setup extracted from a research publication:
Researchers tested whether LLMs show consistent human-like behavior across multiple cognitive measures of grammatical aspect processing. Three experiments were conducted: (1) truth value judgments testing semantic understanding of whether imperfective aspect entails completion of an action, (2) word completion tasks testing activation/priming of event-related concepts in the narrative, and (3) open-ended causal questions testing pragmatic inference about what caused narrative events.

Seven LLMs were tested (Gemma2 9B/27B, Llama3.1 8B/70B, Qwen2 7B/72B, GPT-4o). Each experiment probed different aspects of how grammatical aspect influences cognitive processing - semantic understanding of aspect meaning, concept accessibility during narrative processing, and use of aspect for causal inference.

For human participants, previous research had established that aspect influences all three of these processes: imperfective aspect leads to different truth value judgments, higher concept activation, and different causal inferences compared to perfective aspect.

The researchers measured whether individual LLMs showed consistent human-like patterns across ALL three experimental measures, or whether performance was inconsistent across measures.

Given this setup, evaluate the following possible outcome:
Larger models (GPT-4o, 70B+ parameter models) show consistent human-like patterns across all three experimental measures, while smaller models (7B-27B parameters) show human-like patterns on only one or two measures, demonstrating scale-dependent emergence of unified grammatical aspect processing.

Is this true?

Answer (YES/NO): NO